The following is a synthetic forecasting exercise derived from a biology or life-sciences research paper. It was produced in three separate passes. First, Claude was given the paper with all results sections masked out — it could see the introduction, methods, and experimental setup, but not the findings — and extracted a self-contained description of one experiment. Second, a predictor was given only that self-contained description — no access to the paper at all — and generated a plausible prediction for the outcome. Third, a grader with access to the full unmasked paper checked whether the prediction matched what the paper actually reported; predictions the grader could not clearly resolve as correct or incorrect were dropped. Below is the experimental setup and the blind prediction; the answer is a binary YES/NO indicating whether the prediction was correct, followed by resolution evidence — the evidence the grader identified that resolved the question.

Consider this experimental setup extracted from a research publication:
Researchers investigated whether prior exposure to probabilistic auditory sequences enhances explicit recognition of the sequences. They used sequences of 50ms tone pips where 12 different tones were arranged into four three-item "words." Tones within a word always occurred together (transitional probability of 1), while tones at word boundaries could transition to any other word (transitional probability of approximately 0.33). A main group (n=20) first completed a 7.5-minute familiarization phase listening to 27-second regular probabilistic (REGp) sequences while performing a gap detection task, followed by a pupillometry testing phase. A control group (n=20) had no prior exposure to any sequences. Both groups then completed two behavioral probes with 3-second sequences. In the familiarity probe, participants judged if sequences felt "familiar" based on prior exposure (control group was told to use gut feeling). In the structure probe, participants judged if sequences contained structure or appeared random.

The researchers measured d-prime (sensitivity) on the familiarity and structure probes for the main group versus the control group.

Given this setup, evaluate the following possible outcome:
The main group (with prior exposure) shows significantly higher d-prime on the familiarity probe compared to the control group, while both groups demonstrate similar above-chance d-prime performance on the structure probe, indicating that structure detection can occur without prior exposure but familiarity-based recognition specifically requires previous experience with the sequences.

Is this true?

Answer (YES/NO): NO